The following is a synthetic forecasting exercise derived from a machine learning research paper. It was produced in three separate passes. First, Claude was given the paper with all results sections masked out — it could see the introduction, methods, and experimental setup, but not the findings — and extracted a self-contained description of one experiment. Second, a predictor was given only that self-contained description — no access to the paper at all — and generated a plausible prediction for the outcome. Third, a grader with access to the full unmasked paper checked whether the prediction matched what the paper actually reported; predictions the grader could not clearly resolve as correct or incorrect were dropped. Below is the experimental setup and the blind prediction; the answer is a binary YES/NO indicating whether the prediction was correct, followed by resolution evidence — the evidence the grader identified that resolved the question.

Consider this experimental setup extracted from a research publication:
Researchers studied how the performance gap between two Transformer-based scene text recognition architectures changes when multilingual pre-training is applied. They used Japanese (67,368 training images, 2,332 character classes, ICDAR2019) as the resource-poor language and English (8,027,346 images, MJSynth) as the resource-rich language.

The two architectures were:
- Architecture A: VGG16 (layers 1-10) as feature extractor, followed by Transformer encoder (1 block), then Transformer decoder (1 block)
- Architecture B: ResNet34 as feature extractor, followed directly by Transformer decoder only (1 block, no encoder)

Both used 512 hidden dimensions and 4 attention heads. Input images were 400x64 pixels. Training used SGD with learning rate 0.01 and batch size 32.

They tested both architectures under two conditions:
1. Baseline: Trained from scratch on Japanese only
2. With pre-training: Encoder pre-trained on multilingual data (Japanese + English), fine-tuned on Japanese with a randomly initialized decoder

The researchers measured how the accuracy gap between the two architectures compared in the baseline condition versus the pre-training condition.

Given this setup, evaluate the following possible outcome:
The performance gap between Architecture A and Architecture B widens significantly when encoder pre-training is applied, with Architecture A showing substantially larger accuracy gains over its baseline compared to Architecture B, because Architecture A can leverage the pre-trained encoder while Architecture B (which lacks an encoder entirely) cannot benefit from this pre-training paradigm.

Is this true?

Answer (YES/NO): NO